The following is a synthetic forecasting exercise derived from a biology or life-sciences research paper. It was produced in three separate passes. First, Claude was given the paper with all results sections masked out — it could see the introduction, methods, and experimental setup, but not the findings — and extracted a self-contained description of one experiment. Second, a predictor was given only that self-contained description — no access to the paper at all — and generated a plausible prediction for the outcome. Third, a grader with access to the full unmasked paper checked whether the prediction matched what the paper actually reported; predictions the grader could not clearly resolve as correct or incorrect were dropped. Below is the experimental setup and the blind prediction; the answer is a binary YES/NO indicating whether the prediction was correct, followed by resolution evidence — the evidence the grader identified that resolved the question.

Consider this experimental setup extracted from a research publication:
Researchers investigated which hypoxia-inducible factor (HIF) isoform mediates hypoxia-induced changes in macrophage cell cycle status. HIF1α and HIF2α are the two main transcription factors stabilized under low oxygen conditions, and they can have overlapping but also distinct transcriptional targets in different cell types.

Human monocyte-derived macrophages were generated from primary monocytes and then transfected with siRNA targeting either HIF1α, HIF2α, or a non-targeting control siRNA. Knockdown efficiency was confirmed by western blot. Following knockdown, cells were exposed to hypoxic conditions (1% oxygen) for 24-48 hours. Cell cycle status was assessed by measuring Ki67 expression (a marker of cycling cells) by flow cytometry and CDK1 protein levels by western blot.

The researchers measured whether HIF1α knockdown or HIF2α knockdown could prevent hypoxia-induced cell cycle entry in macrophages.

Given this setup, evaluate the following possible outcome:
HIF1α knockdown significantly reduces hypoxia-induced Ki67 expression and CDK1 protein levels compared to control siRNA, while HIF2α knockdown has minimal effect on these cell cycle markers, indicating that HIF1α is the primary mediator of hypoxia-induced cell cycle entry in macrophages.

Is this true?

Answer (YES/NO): NO